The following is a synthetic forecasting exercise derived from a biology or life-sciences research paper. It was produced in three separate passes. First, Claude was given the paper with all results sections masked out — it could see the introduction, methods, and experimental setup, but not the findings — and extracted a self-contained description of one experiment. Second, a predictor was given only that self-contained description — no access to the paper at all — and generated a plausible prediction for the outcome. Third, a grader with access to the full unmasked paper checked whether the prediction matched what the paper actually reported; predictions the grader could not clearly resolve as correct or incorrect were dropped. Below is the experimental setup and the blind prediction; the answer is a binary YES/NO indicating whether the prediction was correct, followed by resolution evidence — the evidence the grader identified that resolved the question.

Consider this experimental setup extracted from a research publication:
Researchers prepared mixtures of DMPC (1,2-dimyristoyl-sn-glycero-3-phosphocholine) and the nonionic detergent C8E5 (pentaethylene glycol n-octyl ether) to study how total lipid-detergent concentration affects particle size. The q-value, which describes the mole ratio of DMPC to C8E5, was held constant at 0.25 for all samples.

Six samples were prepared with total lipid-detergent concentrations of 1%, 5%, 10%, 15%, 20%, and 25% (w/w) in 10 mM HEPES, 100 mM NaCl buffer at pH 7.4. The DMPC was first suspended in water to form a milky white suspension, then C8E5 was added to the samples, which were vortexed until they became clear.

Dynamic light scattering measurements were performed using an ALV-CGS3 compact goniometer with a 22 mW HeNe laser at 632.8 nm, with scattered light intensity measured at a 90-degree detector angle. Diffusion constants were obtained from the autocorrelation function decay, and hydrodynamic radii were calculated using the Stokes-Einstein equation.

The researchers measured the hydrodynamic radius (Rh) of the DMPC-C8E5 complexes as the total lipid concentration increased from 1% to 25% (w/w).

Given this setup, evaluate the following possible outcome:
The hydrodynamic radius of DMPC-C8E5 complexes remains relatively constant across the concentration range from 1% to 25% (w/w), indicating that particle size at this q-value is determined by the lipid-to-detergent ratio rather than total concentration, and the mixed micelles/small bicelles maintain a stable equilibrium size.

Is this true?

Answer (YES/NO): NO